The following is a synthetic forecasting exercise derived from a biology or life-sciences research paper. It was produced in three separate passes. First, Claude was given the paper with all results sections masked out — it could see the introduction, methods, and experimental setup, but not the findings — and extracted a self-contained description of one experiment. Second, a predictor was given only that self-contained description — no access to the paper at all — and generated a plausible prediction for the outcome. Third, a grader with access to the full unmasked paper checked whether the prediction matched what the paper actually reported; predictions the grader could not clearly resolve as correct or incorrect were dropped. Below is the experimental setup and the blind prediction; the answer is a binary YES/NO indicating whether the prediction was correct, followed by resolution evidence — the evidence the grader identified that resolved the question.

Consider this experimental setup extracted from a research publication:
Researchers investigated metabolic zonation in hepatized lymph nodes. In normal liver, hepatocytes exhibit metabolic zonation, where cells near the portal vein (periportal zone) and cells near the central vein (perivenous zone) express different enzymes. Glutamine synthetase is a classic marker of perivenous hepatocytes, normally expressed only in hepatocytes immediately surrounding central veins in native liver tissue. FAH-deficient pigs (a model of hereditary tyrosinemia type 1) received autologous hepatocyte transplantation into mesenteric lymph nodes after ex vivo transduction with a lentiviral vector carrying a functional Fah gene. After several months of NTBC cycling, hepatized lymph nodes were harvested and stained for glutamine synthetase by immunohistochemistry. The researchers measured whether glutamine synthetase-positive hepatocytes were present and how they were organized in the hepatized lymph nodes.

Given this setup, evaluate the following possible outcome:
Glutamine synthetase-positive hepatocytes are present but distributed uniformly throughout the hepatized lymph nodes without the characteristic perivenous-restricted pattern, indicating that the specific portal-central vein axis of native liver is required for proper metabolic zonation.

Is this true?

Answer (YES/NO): NO